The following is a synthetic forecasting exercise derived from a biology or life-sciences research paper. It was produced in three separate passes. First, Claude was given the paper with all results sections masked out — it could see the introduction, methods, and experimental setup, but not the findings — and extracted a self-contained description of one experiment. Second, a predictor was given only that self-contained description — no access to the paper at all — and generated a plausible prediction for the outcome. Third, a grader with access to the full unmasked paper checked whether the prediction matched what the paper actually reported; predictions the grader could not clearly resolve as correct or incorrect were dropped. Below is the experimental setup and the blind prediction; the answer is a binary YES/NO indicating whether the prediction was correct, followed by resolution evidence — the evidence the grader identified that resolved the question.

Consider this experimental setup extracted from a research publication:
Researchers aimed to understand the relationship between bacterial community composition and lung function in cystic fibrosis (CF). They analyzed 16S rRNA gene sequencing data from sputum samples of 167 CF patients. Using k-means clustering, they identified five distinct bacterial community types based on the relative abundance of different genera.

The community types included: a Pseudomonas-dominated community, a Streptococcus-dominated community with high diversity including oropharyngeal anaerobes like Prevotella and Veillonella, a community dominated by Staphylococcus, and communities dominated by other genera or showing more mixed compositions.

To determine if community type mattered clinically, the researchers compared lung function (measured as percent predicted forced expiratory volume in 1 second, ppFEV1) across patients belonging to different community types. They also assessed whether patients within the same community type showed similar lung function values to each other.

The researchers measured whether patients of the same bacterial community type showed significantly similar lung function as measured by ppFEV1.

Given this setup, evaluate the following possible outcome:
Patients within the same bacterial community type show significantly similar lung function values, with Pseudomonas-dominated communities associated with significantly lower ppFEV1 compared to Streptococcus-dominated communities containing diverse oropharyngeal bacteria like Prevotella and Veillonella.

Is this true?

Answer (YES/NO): YES